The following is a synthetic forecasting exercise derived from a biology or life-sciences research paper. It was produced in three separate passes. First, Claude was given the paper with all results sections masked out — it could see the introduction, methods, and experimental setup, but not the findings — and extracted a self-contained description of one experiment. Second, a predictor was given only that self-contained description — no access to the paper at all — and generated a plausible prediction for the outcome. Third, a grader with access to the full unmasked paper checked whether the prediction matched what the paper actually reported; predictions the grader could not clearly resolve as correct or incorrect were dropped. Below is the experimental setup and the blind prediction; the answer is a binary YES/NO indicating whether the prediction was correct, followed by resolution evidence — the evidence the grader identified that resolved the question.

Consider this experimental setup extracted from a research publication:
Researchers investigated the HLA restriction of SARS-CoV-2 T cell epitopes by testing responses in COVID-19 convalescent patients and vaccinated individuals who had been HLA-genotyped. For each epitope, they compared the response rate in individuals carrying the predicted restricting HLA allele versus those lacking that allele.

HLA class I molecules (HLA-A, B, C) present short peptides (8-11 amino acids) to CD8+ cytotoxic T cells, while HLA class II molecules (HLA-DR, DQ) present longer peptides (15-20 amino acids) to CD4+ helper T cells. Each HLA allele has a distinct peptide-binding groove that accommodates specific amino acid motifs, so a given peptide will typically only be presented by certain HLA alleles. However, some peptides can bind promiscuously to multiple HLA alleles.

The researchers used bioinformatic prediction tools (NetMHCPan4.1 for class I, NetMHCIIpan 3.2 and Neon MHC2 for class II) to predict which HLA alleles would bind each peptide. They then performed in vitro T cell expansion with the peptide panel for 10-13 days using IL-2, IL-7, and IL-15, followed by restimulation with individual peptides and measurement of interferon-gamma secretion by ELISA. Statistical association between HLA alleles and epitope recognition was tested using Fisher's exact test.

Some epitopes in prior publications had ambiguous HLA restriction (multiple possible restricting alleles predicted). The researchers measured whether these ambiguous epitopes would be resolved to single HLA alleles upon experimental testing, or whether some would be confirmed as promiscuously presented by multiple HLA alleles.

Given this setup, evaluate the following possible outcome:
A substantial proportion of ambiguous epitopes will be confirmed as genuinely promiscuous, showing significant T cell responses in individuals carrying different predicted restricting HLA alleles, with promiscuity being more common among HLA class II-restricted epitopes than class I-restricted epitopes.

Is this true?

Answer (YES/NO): YES